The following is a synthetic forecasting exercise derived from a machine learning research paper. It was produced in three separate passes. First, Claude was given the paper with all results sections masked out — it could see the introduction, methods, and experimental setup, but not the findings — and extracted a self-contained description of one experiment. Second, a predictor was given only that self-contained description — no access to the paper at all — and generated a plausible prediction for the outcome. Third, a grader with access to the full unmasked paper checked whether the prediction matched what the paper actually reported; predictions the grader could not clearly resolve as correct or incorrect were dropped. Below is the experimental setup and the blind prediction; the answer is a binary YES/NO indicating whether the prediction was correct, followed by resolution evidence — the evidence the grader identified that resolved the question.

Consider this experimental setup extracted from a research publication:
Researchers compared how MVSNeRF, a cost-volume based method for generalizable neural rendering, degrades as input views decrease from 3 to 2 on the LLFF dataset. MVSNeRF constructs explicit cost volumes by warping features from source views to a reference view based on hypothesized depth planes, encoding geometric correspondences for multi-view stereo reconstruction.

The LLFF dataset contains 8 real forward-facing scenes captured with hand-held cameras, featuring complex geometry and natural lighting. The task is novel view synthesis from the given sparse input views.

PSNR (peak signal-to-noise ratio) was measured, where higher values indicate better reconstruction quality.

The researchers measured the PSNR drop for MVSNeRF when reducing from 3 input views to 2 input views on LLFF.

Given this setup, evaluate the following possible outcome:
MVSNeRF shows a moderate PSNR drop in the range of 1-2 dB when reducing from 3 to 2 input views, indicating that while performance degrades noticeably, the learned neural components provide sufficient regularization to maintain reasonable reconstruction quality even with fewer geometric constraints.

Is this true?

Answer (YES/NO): NO